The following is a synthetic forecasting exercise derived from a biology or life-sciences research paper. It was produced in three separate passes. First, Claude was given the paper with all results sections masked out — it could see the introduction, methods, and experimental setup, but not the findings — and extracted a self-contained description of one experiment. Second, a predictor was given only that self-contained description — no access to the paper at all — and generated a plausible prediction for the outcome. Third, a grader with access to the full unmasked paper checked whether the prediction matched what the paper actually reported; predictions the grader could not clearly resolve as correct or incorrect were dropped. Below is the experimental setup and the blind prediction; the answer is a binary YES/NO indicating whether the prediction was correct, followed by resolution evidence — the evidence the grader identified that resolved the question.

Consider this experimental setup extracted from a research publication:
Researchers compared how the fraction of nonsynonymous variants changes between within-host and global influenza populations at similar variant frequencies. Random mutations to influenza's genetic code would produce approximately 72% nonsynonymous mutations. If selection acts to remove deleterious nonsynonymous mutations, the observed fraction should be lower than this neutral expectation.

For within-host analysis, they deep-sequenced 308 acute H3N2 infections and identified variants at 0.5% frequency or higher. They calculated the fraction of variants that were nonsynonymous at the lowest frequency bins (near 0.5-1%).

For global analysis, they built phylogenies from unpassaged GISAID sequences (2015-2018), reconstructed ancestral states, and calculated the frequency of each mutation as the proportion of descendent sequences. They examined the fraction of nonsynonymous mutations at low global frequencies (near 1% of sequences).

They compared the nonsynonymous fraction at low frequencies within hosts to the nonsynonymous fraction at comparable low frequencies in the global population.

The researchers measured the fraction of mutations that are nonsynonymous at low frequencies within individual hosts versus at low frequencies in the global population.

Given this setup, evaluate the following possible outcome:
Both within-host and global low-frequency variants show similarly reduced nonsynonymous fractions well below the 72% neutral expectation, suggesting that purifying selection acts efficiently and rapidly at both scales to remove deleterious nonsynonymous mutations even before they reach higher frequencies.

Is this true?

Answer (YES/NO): NO